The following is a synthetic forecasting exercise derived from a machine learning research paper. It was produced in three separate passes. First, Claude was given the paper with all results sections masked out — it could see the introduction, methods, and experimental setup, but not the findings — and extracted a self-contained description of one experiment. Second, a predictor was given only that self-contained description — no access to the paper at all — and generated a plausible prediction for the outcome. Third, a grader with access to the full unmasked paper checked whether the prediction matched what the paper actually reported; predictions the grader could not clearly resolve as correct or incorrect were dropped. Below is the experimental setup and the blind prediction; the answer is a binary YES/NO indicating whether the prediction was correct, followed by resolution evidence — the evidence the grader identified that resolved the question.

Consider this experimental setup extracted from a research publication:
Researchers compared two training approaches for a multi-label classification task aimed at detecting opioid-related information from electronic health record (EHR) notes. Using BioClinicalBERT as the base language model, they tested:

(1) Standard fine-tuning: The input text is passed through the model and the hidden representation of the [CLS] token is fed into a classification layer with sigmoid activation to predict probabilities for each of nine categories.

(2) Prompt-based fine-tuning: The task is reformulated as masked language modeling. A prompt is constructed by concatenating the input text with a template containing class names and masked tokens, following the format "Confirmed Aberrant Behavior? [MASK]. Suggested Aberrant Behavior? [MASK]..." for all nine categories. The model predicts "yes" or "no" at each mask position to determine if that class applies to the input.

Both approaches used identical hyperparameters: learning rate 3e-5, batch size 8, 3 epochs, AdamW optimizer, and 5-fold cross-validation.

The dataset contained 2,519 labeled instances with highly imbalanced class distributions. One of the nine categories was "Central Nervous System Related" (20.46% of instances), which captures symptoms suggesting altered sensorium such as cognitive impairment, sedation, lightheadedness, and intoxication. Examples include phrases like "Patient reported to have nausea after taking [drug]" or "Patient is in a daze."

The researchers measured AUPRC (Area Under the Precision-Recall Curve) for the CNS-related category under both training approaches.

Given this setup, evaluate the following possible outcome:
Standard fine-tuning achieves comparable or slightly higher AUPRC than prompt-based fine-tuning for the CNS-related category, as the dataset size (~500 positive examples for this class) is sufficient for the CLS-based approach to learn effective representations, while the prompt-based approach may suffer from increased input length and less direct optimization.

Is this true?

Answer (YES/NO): YES